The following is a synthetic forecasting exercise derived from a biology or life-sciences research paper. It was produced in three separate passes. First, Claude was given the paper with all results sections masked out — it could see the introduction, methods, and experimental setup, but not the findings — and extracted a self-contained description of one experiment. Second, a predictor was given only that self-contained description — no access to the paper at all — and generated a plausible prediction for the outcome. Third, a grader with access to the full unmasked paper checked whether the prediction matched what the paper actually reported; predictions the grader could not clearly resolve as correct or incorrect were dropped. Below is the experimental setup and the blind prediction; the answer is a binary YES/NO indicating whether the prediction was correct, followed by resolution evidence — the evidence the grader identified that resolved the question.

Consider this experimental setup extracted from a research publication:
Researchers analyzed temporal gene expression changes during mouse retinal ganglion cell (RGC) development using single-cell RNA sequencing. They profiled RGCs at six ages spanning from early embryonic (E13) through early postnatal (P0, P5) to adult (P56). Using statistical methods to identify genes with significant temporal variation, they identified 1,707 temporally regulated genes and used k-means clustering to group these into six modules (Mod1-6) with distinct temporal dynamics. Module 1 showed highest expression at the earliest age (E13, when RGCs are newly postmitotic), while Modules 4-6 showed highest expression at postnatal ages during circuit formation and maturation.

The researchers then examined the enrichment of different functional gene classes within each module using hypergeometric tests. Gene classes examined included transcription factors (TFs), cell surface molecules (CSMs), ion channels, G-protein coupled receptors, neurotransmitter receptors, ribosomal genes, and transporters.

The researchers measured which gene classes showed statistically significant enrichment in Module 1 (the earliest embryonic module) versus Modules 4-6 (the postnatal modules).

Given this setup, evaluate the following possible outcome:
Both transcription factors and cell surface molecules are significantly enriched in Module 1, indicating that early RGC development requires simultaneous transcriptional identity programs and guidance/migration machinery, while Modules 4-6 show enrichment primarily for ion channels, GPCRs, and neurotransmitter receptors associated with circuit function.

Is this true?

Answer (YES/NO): NO